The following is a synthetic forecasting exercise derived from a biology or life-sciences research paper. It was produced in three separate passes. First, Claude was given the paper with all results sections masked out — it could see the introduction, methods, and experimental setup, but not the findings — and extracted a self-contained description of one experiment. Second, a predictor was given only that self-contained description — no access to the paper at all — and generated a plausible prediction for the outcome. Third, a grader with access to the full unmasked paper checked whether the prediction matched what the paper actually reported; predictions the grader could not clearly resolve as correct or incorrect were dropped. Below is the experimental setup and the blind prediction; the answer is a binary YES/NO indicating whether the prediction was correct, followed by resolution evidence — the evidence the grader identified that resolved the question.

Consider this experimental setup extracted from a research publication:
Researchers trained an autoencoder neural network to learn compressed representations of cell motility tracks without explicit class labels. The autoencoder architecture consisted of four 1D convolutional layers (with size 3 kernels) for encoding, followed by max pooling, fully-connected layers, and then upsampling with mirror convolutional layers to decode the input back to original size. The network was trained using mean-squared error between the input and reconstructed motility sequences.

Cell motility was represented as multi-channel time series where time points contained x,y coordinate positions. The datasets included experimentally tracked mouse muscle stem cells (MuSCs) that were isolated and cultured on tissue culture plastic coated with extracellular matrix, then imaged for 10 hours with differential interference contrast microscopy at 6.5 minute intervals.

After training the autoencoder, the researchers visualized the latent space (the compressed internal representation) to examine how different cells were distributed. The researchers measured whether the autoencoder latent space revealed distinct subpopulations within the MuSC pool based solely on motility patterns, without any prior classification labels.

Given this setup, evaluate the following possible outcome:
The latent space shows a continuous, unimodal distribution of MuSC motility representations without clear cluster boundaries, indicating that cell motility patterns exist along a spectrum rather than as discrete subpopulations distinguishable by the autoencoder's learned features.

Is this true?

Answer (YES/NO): NO